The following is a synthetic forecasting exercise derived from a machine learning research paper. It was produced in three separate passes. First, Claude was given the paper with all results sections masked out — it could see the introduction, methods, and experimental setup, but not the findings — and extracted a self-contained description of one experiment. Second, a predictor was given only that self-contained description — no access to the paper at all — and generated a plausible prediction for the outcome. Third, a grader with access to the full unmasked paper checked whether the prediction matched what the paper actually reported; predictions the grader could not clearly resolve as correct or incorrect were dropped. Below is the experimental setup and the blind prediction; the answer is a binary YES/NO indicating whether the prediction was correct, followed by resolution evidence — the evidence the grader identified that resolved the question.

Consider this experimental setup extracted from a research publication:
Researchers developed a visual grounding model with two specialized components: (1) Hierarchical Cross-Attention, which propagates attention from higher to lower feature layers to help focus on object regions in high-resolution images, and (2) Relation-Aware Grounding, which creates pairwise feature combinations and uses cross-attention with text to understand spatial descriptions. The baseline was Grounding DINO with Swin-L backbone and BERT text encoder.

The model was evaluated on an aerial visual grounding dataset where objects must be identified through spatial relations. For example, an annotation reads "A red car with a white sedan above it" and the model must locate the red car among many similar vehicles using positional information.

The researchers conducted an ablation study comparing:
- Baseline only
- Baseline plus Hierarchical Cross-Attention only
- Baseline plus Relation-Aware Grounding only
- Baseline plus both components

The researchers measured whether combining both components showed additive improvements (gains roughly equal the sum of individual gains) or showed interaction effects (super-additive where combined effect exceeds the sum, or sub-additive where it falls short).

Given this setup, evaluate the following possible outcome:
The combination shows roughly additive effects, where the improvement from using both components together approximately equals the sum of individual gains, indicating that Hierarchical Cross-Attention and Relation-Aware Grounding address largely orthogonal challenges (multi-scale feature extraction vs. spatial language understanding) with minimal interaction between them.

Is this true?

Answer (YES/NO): NO